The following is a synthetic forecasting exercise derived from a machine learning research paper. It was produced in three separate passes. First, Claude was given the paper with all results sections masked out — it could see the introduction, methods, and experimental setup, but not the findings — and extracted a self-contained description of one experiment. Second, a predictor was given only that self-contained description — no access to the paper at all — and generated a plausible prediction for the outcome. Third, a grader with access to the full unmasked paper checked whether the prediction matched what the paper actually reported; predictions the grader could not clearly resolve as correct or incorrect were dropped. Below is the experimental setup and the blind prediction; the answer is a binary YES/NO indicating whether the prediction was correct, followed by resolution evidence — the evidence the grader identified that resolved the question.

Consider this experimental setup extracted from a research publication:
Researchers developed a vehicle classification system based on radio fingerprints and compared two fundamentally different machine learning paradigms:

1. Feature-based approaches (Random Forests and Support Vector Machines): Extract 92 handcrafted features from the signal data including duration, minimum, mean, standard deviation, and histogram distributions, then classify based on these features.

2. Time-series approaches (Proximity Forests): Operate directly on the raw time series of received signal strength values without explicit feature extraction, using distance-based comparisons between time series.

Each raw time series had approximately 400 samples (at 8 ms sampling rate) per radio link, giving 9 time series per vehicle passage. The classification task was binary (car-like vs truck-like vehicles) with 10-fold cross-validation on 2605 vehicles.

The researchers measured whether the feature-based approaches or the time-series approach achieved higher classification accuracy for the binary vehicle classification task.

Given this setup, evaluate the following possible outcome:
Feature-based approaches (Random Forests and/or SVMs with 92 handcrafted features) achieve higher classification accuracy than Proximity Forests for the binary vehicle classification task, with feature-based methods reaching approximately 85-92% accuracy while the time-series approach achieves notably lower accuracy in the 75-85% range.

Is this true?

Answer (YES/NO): NO